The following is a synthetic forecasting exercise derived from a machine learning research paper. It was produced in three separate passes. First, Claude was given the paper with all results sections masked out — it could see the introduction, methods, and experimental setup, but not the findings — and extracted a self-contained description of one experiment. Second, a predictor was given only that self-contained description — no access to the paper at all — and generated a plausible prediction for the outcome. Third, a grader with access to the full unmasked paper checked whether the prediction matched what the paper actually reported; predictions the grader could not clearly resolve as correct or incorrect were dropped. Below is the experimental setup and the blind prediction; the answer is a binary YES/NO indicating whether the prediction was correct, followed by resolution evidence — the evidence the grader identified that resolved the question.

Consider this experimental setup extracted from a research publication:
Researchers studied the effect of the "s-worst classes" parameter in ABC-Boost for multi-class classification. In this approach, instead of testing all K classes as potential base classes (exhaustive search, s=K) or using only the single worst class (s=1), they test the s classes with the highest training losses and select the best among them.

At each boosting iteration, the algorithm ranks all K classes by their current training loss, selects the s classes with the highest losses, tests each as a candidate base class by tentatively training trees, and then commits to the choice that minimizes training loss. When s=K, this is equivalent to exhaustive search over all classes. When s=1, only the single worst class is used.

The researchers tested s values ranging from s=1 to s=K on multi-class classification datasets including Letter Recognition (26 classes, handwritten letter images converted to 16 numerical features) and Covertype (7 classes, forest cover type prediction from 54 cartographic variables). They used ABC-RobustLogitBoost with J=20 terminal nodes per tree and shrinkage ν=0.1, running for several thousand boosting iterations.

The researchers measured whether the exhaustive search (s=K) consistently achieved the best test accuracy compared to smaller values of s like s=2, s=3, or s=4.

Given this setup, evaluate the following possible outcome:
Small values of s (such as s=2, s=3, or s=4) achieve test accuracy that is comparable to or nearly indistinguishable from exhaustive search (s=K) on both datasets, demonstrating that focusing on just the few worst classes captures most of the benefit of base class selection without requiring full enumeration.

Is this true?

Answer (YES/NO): YES